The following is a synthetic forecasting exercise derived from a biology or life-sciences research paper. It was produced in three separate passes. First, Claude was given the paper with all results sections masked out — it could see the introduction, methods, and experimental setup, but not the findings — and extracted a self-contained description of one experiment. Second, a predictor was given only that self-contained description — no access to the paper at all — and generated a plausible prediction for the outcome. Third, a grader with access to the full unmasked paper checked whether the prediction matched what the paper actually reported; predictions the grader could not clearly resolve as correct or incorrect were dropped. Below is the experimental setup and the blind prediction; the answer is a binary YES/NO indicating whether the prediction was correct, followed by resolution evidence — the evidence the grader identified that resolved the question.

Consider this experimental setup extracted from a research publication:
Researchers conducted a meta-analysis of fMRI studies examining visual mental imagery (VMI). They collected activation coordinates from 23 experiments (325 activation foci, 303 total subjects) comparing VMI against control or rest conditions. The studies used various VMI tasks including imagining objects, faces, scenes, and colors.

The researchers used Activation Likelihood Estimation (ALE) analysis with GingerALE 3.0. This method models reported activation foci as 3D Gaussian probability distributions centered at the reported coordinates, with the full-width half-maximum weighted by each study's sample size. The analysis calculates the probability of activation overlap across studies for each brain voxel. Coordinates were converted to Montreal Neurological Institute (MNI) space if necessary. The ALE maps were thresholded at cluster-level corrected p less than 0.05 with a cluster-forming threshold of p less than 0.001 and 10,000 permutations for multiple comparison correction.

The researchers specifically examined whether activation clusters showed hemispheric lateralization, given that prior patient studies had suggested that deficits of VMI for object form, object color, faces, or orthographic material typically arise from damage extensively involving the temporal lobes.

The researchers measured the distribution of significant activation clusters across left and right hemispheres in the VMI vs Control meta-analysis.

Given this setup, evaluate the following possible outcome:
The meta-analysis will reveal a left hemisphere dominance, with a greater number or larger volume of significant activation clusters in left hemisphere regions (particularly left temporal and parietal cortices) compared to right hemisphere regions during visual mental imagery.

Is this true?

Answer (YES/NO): YES